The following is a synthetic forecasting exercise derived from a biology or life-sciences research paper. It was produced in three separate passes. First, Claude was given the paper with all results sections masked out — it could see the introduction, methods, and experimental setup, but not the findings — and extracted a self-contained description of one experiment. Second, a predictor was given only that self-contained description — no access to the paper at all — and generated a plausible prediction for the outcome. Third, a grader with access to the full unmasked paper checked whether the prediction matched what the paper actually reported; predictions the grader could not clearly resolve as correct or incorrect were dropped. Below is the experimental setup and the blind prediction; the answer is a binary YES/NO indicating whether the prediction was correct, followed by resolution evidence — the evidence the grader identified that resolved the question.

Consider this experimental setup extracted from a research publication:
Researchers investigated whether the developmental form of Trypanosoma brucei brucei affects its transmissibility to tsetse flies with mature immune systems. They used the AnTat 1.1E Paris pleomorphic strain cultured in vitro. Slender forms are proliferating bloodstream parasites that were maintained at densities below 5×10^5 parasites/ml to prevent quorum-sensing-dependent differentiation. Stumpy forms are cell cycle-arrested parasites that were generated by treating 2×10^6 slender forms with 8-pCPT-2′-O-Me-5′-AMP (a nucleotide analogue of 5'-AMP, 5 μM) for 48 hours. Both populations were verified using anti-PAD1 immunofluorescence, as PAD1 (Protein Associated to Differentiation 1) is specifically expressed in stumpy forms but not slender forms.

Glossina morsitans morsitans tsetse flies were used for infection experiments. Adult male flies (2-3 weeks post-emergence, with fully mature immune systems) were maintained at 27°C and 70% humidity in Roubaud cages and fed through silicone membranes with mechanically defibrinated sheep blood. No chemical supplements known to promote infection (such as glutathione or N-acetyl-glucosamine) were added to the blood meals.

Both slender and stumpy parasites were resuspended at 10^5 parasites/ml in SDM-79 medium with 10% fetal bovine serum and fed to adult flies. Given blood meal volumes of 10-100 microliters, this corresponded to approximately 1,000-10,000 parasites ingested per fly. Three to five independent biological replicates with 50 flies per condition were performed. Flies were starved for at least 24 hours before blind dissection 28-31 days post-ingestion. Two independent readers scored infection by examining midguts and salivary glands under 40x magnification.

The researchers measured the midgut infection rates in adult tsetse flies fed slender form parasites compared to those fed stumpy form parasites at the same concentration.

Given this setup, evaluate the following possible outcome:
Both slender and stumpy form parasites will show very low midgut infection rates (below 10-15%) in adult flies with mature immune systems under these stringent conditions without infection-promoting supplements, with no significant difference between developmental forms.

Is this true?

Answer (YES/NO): NO